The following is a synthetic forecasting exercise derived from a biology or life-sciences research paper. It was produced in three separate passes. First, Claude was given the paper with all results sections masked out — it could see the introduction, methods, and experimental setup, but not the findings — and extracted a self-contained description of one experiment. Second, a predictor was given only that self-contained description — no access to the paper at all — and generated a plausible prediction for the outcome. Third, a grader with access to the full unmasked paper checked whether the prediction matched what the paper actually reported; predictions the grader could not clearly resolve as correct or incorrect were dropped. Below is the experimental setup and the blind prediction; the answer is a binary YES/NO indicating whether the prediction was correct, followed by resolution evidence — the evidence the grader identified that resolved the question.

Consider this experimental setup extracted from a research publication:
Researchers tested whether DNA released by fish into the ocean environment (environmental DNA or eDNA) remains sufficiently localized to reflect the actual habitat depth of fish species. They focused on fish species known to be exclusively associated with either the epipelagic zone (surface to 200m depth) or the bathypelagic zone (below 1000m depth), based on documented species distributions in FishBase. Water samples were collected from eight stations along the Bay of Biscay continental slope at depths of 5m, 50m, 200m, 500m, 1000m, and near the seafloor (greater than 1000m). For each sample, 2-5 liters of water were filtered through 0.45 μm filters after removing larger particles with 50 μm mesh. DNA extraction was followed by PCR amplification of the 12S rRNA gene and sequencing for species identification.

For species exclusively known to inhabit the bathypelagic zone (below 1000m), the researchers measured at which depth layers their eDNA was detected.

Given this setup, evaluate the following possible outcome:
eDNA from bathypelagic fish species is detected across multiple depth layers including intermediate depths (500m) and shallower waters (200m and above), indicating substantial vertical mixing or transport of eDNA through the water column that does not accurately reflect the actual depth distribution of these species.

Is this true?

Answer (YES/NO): NO